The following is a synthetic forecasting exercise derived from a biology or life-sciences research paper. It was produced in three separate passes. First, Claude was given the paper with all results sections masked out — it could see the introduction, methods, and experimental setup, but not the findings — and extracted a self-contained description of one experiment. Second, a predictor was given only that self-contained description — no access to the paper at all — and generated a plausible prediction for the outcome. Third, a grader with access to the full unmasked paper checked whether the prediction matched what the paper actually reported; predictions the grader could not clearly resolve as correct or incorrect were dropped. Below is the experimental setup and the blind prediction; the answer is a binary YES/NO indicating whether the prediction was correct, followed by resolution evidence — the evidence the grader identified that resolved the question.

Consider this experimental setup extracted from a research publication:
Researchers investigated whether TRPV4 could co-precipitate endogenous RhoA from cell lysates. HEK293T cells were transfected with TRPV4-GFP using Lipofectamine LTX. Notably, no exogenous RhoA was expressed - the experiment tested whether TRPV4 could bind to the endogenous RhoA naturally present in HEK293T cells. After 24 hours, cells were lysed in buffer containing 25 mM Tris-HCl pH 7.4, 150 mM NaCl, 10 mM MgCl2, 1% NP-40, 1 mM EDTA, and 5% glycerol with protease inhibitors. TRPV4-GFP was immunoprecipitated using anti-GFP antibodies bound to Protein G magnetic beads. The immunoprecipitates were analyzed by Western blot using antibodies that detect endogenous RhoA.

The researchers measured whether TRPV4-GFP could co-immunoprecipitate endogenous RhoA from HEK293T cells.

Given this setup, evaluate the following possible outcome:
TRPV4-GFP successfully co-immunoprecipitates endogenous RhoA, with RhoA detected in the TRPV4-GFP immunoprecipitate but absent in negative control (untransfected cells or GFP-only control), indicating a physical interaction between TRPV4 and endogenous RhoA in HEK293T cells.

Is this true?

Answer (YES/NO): YES